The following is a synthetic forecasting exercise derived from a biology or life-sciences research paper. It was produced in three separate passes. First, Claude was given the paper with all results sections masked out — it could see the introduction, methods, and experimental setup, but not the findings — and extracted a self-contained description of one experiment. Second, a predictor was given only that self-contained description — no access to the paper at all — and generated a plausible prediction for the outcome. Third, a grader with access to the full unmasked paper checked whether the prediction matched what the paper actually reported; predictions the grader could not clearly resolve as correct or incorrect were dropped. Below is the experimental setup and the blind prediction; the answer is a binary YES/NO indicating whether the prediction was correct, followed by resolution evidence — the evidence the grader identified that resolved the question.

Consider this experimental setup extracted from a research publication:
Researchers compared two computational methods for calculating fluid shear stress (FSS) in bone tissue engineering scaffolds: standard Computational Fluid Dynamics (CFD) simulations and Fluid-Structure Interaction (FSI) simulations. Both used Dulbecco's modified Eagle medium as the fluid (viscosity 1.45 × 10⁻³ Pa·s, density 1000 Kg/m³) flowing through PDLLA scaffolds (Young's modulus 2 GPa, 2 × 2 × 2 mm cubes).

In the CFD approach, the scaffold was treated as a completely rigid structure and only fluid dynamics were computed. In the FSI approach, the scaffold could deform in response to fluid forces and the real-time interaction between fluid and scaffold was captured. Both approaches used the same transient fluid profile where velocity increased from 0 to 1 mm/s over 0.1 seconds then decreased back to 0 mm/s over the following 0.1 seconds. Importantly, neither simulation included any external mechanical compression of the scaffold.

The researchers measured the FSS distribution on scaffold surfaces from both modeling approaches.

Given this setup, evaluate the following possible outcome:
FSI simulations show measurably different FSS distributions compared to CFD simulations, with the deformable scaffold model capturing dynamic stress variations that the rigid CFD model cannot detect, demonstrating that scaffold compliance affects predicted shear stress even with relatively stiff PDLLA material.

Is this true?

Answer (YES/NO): YES